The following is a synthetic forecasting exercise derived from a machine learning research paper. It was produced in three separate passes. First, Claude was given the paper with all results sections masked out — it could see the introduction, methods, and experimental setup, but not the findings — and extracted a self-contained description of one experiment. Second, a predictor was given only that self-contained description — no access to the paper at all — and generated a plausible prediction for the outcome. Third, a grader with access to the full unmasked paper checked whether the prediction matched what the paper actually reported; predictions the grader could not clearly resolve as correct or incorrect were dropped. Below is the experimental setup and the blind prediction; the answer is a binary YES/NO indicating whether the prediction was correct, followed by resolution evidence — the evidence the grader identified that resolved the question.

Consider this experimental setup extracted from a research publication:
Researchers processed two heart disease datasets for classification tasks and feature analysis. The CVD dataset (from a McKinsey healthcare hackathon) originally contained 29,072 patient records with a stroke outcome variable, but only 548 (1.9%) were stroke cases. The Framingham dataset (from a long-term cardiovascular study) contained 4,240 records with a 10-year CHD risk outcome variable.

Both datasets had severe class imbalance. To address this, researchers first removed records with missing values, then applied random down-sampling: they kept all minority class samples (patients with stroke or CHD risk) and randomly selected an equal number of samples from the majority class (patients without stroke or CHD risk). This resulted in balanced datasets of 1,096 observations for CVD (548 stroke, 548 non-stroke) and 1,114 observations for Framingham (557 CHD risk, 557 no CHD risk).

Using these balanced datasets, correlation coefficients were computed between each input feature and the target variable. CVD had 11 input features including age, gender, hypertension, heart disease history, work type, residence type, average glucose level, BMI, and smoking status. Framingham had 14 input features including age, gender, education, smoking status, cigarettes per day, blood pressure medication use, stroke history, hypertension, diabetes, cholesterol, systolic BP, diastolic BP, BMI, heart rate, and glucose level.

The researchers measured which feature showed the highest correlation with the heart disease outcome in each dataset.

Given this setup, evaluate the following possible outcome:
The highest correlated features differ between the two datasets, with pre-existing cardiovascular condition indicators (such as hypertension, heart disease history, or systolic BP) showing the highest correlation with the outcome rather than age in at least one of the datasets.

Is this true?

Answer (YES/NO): NO